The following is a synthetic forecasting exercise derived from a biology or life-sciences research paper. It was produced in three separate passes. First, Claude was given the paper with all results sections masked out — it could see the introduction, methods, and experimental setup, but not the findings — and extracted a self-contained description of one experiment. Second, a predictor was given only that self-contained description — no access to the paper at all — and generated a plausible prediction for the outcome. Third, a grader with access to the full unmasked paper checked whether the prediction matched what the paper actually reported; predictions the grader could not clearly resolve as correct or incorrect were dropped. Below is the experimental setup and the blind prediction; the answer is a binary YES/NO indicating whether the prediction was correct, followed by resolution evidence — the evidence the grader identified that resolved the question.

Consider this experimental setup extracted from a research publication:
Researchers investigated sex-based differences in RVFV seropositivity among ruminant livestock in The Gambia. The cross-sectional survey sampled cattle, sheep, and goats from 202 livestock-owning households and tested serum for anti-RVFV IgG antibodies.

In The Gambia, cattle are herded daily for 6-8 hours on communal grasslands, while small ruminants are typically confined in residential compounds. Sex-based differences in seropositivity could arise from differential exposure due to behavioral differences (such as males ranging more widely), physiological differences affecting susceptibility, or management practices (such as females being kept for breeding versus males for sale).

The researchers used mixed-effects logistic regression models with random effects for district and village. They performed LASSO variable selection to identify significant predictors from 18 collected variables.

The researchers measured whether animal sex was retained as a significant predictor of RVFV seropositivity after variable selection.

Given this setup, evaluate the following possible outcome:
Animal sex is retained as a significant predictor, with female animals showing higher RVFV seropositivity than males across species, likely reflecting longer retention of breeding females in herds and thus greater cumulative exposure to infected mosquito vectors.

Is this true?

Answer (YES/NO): NO